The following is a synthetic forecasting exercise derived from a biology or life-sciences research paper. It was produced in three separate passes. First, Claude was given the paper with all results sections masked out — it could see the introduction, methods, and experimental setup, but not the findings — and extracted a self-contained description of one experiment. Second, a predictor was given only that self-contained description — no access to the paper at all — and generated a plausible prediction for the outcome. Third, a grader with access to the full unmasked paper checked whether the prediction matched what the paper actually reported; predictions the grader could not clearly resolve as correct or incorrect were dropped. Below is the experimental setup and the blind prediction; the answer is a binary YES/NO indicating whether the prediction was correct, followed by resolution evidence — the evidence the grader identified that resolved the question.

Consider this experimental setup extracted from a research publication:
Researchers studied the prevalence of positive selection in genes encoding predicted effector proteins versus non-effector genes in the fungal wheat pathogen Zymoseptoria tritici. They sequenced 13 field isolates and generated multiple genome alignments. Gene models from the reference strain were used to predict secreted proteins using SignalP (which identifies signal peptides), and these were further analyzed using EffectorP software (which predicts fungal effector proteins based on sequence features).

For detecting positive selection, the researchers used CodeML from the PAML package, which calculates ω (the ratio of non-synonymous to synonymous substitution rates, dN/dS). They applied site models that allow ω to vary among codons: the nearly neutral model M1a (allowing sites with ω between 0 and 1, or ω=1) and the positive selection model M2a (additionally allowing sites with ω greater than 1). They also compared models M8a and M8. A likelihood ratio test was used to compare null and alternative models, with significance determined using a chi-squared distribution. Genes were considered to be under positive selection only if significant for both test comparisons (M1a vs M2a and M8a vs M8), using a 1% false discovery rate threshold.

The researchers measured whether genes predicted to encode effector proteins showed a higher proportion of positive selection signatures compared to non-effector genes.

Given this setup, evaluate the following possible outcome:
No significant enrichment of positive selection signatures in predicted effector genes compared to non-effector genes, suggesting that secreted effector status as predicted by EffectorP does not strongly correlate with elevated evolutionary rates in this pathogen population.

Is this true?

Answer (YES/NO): NO